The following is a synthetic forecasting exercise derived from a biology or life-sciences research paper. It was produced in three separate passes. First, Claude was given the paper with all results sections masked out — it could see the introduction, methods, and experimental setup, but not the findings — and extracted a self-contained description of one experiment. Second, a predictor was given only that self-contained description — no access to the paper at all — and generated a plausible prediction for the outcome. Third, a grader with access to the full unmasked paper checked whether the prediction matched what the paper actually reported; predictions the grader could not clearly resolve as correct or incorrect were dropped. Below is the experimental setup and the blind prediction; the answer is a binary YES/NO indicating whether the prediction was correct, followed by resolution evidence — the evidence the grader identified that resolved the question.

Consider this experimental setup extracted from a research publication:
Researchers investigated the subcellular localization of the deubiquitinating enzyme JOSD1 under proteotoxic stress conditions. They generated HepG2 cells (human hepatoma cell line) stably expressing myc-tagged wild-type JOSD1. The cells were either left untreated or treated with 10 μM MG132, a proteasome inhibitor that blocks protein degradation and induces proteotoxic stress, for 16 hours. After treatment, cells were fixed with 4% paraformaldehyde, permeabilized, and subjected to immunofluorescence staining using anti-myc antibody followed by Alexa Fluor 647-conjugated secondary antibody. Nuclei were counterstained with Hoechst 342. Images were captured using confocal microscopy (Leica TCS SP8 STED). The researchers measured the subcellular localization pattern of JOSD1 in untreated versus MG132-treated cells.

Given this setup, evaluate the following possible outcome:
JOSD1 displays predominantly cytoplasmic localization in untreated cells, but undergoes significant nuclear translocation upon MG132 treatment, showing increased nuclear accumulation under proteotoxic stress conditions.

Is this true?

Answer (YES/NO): NO